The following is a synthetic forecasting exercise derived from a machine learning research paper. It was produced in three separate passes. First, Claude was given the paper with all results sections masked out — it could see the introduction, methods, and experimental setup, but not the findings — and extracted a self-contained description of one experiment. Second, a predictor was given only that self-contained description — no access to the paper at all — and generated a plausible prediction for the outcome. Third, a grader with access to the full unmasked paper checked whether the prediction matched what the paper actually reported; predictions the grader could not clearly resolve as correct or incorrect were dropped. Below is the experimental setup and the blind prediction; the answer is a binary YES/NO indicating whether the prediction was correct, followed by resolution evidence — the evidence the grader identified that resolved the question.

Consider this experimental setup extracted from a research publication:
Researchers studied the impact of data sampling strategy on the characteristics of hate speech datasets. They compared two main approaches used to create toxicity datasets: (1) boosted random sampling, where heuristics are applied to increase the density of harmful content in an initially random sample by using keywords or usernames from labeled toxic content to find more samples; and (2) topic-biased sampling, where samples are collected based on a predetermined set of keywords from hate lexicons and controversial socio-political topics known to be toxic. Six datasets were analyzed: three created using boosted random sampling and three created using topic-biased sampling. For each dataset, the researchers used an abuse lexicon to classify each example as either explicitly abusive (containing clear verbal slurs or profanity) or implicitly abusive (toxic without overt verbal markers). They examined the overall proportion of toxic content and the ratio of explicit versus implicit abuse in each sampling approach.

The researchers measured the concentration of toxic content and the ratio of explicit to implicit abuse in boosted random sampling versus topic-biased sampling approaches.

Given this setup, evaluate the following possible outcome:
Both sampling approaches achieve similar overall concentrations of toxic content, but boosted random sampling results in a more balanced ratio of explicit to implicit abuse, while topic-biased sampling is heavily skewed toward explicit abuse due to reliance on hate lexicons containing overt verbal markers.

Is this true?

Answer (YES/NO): NO